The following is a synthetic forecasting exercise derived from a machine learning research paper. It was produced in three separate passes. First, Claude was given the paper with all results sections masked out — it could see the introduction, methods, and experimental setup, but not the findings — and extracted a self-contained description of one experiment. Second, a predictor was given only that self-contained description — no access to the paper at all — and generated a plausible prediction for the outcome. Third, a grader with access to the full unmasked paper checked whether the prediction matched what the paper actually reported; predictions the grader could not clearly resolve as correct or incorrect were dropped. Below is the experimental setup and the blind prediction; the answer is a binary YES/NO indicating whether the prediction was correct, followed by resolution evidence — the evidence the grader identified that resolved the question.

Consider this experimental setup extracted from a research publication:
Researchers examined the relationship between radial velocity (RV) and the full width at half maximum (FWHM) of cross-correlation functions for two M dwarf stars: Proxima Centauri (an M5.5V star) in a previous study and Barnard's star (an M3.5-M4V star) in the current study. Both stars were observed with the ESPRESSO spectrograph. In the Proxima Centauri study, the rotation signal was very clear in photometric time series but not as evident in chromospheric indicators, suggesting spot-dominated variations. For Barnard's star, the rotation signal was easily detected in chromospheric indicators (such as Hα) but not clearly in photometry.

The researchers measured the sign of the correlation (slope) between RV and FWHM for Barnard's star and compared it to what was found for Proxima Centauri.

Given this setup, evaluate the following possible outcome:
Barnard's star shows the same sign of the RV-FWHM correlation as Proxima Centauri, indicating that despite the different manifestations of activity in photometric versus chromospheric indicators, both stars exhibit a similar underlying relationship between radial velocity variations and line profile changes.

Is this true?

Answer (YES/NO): NO